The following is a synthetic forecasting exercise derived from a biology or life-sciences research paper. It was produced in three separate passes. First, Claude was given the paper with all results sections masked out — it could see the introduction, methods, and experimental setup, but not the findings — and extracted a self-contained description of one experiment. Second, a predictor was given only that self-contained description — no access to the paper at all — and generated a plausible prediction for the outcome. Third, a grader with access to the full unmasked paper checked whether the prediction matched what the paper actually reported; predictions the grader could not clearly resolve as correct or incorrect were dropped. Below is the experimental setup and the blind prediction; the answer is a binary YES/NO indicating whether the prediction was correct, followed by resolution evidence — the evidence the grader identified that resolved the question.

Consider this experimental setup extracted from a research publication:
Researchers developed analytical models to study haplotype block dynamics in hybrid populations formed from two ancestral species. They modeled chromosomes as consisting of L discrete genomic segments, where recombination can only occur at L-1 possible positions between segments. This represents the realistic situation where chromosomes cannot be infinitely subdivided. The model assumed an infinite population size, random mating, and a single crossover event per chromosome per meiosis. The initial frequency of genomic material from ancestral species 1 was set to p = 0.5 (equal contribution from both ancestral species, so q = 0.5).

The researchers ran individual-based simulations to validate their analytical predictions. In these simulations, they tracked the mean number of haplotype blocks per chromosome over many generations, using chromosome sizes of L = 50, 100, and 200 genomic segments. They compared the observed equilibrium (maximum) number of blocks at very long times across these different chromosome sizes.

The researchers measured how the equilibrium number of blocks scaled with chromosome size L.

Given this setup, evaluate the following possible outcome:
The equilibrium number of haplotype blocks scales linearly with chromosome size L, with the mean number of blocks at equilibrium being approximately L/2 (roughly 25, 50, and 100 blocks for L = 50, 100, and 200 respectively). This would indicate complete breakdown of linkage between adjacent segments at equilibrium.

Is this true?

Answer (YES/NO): YES